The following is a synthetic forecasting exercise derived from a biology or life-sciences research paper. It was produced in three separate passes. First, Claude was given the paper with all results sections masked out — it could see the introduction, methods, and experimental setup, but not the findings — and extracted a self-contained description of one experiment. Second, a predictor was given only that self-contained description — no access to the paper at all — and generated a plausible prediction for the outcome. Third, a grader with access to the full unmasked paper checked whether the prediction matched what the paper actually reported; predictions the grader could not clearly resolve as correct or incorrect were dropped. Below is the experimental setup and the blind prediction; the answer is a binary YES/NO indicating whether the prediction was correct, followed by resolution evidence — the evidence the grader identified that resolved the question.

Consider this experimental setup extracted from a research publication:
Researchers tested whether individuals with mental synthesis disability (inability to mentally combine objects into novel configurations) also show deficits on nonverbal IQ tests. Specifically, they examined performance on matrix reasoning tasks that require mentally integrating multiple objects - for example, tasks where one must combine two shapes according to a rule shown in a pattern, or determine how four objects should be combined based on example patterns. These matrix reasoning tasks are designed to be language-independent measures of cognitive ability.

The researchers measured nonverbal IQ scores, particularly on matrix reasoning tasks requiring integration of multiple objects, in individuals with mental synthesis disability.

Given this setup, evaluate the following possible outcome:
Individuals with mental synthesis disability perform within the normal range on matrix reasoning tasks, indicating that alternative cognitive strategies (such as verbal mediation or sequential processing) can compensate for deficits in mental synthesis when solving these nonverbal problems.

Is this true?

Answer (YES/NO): NO